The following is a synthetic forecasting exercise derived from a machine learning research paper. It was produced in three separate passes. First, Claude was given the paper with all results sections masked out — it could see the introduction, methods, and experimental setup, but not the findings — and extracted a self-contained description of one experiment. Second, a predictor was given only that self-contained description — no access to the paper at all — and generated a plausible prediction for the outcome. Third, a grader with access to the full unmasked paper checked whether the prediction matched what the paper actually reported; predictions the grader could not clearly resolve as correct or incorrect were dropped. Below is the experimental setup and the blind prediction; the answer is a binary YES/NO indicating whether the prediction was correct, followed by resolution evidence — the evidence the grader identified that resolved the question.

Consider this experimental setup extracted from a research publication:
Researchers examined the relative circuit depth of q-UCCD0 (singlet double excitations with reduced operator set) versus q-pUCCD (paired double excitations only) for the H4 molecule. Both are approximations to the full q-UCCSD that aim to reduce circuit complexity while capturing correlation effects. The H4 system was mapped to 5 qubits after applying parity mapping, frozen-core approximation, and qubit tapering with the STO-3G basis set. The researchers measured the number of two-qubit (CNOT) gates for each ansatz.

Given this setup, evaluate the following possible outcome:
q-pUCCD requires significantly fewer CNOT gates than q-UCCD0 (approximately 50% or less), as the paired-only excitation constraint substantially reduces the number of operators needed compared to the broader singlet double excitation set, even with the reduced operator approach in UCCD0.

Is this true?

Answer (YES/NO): YES